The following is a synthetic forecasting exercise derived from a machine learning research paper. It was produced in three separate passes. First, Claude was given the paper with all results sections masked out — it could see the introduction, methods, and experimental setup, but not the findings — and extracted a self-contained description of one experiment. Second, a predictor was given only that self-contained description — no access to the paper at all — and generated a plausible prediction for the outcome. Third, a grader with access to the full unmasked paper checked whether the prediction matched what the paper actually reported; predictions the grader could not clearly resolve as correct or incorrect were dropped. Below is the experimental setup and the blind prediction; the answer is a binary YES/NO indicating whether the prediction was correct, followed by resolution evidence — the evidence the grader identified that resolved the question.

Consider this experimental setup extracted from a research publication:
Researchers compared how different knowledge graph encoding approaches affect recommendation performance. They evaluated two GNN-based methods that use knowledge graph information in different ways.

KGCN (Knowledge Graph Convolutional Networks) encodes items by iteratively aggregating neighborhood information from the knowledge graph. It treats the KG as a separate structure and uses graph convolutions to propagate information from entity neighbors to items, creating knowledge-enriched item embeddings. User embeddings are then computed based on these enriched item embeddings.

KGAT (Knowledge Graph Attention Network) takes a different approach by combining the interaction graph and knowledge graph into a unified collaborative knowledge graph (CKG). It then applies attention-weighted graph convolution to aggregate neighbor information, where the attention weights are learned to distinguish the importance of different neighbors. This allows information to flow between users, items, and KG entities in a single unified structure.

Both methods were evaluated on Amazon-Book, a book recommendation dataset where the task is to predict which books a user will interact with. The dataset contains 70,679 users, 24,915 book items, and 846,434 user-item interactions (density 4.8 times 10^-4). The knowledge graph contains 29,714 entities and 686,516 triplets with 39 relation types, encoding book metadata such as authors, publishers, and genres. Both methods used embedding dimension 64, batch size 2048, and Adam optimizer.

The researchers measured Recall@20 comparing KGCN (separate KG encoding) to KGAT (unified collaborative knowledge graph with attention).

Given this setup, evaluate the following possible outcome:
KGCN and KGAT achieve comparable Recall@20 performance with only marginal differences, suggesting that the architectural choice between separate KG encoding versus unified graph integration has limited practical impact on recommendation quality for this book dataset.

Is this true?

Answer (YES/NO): NO